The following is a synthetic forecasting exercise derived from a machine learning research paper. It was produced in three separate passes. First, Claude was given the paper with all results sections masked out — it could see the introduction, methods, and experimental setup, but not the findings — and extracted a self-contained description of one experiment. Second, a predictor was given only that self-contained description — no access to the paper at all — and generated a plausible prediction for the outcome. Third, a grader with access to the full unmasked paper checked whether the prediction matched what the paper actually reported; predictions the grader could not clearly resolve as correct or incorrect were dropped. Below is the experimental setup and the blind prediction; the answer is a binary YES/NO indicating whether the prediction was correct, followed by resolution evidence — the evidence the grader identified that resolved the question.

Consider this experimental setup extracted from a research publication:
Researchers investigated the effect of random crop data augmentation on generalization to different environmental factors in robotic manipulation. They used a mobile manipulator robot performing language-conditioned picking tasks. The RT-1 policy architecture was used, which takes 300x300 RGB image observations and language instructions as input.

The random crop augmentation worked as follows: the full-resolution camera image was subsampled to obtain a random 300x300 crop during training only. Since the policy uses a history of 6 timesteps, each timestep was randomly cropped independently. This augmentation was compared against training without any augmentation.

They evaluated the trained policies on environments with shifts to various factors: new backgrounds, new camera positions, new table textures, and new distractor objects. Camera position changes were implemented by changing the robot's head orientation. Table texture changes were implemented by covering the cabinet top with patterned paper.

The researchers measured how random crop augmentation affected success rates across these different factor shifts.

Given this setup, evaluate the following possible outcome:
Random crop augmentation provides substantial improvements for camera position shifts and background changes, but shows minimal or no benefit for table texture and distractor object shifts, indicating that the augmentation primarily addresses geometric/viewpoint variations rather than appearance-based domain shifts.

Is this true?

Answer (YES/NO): NO